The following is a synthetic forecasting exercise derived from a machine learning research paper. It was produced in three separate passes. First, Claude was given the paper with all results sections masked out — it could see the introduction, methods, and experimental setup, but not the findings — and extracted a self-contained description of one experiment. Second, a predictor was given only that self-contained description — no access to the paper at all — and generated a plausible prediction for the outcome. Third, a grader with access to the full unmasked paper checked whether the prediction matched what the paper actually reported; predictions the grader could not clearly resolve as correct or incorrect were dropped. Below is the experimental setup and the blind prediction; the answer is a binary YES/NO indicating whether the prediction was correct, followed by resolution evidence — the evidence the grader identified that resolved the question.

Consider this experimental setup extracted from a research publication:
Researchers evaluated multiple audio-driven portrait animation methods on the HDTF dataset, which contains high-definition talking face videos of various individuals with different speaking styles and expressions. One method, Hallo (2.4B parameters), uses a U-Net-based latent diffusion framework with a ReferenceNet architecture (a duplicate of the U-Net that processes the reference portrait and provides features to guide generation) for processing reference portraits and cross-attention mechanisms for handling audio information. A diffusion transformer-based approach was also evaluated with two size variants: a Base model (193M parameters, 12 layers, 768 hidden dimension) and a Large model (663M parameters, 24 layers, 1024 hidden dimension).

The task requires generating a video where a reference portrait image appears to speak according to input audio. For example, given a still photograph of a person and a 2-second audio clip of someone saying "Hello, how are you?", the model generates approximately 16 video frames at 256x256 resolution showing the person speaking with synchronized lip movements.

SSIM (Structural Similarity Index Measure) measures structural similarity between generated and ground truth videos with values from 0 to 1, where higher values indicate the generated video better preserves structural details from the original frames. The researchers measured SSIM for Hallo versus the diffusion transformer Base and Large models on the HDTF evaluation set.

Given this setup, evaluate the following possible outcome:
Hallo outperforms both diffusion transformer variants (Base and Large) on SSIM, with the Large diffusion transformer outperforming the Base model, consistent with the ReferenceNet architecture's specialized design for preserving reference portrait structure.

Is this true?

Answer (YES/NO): NO